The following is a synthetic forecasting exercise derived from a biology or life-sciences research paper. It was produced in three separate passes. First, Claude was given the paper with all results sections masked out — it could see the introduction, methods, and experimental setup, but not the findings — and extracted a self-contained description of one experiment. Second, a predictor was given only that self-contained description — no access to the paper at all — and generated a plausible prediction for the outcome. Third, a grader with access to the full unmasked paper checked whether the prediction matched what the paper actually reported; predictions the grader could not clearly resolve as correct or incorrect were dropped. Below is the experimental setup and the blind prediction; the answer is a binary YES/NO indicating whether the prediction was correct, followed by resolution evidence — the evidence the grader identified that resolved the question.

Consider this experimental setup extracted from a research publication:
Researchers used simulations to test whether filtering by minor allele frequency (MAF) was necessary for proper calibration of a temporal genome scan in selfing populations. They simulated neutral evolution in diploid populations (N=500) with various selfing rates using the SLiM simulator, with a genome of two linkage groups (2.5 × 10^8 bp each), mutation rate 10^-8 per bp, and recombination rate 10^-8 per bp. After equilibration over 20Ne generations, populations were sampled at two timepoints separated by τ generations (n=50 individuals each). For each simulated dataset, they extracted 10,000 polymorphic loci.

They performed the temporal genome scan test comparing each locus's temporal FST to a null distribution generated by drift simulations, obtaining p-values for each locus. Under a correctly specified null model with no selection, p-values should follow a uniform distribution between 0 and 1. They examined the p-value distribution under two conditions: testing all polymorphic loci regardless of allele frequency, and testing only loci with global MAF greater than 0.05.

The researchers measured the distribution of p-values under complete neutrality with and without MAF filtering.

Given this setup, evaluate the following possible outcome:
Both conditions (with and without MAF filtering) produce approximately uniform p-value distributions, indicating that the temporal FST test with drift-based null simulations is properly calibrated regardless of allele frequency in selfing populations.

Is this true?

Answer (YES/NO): NO